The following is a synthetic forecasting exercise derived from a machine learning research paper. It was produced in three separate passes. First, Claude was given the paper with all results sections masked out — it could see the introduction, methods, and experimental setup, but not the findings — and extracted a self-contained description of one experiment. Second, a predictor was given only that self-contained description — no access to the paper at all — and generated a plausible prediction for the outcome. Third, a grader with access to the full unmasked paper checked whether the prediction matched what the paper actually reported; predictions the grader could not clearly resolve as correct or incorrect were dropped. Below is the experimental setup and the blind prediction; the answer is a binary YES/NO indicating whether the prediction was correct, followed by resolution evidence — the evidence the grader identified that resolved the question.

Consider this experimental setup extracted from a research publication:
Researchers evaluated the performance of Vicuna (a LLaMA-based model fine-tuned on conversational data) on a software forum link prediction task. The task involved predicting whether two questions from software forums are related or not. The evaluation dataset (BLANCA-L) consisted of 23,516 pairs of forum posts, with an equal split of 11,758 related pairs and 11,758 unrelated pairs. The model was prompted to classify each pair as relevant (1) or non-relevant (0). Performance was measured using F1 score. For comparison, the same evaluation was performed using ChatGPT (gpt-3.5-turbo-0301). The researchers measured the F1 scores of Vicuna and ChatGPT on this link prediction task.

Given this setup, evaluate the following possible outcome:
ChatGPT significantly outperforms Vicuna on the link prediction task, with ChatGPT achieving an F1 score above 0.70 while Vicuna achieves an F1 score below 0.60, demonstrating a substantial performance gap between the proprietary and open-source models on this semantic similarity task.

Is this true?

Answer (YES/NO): NO